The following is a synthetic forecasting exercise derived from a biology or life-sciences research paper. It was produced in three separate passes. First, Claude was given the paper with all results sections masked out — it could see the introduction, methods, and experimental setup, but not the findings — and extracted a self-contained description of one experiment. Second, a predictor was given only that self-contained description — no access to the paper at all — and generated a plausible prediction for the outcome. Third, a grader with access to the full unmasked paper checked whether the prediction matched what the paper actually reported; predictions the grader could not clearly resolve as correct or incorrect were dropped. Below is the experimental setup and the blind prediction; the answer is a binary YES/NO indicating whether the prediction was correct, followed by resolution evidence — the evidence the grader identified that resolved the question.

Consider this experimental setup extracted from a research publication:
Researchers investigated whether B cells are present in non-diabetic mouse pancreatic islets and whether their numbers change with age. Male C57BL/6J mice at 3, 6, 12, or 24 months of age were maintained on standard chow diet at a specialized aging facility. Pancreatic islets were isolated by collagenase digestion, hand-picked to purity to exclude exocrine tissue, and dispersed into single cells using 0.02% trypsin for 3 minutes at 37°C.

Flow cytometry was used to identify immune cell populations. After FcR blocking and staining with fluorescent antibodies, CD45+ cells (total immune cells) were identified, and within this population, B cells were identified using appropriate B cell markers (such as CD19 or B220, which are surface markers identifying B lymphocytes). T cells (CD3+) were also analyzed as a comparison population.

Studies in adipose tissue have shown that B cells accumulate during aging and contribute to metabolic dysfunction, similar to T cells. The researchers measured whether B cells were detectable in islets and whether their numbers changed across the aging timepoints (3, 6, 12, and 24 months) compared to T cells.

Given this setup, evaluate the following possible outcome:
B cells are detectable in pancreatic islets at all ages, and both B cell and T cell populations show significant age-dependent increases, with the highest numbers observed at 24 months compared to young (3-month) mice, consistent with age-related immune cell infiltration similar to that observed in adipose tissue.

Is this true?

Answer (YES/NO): NO